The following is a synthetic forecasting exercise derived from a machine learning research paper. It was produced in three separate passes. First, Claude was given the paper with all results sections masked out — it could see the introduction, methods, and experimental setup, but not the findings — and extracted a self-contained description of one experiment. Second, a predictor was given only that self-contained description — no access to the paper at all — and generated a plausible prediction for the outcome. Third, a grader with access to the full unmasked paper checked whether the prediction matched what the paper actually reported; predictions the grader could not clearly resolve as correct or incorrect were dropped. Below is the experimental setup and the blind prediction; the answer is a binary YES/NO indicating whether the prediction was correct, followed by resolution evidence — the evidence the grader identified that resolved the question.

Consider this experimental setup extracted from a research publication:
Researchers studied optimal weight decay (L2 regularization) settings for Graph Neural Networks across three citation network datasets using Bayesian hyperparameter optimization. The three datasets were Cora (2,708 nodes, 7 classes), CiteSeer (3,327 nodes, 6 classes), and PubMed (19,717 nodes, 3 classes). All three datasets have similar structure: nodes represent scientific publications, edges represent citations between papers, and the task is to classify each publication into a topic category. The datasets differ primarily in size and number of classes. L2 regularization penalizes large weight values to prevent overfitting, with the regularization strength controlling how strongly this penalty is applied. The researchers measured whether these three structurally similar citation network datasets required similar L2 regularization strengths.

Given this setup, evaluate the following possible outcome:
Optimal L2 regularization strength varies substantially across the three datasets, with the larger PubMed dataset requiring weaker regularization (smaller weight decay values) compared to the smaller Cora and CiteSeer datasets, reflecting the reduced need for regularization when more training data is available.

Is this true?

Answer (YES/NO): NO